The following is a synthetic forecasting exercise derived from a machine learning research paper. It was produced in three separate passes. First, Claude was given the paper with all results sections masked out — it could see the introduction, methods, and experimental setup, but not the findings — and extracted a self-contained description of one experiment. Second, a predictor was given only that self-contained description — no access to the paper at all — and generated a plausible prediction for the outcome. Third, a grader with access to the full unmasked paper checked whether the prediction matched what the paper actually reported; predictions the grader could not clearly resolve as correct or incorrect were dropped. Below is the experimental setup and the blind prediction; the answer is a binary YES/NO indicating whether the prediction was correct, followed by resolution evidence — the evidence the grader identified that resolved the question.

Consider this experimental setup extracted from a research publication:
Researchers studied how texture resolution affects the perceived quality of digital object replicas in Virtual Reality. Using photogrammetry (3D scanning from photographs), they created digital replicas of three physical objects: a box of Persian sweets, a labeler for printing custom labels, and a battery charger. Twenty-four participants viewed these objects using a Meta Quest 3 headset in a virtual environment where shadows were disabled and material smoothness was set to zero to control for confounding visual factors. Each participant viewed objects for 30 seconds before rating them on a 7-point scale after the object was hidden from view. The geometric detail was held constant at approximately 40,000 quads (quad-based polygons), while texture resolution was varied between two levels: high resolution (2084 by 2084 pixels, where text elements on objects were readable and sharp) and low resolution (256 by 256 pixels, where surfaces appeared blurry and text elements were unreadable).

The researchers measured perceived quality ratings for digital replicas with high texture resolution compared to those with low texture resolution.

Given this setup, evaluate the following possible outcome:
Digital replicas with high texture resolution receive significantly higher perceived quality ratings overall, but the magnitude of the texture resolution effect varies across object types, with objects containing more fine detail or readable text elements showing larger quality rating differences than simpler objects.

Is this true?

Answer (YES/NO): NO